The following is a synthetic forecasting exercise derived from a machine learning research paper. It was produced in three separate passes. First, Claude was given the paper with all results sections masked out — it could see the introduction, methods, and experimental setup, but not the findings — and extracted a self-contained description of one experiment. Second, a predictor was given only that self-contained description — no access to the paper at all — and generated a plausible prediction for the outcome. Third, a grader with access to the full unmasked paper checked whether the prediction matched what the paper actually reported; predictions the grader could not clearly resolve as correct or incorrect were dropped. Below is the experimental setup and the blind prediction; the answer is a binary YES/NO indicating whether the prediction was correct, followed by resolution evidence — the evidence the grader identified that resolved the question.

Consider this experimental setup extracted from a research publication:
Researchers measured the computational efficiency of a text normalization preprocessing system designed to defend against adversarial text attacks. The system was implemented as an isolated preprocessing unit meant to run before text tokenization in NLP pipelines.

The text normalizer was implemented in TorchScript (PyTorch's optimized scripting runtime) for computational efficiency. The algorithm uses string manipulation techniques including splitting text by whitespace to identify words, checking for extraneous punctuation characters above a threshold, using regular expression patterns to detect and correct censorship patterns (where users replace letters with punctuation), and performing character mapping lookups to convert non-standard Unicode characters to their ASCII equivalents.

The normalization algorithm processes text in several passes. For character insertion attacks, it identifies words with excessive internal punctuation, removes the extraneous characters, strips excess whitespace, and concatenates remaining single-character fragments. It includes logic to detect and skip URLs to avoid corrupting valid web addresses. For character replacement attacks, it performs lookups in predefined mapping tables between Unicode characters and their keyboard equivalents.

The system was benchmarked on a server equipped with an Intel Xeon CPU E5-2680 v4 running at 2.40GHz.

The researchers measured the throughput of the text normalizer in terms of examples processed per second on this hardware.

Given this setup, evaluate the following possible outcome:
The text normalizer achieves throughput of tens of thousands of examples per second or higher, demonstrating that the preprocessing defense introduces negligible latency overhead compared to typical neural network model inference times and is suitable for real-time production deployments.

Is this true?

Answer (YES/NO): NO